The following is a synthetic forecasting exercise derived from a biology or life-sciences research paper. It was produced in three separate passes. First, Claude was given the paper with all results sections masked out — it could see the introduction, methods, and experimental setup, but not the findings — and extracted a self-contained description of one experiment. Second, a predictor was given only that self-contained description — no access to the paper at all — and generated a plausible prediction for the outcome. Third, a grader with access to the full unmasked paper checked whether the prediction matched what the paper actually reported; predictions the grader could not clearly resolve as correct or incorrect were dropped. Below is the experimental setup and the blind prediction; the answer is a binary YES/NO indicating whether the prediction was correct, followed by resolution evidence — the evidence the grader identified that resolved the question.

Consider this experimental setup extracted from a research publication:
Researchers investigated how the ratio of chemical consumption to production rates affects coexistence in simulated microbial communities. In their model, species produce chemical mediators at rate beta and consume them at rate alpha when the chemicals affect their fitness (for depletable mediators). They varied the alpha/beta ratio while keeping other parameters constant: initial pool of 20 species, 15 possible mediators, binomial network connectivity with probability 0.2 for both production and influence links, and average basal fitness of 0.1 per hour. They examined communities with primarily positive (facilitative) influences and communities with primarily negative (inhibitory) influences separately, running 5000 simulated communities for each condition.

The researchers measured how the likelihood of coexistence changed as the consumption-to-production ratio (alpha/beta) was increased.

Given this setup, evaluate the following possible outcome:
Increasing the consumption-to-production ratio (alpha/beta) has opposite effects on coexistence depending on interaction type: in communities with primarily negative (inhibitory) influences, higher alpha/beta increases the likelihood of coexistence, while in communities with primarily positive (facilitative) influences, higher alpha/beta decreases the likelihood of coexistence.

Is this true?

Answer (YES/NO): NO